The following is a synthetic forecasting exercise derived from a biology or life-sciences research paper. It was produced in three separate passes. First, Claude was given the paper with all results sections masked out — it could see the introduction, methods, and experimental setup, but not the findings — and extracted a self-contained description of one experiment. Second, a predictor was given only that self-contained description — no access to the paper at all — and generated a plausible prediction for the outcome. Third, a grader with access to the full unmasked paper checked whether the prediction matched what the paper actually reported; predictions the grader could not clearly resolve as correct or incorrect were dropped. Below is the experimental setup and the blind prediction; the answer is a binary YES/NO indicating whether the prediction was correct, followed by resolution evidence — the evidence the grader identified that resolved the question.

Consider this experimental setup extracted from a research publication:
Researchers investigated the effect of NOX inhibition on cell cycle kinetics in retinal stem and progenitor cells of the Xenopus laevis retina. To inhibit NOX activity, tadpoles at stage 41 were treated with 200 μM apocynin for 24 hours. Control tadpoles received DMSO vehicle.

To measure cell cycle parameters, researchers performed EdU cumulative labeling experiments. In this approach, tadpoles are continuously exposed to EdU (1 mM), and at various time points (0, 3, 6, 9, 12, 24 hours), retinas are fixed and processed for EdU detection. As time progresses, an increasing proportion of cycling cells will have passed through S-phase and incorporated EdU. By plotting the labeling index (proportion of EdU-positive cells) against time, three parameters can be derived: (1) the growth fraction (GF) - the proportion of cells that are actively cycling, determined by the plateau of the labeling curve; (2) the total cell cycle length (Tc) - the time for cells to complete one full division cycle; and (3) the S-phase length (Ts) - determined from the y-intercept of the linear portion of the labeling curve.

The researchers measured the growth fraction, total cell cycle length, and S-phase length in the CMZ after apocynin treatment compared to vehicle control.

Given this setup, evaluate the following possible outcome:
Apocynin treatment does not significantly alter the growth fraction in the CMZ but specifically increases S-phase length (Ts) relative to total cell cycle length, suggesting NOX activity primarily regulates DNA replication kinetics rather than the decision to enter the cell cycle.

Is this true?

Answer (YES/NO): NO